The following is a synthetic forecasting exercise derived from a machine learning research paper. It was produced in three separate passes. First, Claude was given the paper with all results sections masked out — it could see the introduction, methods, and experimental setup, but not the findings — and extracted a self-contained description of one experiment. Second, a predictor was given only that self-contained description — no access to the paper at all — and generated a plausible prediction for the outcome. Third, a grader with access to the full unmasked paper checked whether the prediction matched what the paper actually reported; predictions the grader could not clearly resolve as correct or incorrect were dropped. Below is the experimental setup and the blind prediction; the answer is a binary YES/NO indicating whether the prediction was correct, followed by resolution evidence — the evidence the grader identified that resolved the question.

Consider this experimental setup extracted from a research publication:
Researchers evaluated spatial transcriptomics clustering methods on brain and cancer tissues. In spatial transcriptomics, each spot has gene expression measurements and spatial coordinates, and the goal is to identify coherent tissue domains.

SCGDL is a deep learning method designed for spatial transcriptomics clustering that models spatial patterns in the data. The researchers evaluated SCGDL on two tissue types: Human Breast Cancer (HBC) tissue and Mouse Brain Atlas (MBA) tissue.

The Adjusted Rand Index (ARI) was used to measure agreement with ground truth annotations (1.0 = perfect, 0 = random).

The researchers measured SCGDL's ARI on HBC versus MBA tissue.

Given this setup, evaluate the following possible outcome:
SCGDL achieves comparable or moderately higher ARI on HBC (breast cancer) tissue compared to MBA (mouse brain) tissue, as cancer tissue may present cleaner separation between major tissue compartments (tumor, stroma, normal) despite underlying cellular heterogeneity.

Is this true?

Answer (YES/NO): YES